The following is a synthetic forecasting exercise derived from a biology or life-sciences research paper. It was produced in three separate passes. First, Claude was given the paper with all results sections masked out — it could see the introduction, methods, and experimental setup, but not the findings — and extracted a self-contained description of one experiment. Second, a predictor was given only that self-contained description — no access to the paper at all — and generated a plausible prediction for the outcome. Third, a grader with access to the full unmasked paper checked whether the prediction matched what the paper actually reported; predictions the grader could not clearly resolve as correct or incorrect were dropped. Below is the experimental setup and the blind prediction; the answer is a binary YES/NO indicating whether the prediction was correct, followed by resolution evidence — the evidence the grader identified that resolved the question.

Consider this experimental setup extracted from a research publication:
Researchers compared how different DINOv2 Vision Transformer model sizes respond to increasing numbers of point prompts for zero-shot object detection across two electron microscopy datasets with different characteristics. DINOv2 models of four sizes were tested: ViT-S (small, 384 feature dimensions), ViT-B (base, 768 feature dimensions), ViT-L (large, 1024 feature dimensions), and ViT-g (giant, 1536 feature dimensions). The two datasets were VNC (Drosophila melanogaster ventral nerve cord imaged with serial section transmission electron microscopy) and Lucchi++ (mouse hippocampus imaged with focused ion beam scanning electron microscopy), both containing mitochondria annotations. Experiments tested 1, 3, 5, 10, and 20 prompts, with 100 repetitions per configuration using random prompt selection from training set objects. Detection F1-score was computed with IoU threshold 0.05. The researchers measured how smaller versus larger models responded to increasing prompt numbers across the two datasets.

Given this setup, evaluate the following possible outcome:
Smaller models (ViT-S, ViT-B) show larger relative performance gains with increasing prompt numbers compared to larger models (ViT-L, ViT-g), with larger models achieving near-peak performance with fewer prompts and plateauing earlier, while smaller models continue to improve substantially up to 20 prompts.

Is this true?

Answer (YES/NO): NO